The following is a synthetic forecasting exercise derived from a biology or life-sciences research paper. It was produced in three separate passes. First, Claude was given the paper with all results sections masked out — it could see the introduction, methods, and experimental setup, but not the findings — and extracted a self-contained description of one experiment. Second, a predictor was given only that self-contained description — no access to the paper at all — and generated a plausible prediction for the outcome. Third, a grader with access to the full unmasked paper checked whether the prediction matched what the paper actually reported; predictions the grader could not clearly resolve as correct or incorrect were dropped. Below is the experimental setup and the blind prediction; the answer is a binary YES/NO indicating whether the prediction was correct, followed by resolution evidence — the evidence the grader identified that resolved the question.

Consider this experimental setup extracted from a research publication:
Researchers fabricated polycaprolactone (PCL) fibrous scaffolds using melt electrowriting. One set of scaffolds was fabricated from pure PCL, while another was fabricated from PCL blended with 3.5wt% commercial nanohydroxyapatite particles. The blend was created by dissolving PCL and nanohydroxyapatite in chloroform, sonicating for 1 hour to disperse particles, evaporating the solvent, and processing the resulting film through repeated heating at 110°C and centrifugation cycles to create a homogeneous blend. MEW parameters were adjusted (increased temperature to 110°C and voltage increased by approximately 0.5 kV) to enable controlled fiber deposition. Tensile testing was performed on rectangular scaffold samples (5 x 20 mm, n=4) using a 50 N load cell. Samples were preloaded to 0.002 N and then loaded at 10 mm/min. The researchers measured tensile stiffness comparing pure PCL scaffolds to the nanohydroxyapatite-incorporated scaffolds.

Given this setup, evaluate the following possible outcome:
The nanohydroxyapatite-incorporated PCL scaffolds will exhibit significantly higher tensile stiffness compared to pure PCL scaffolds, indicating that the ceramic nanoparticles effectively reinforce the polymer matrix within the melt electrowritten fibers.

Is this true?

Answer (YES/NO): YES